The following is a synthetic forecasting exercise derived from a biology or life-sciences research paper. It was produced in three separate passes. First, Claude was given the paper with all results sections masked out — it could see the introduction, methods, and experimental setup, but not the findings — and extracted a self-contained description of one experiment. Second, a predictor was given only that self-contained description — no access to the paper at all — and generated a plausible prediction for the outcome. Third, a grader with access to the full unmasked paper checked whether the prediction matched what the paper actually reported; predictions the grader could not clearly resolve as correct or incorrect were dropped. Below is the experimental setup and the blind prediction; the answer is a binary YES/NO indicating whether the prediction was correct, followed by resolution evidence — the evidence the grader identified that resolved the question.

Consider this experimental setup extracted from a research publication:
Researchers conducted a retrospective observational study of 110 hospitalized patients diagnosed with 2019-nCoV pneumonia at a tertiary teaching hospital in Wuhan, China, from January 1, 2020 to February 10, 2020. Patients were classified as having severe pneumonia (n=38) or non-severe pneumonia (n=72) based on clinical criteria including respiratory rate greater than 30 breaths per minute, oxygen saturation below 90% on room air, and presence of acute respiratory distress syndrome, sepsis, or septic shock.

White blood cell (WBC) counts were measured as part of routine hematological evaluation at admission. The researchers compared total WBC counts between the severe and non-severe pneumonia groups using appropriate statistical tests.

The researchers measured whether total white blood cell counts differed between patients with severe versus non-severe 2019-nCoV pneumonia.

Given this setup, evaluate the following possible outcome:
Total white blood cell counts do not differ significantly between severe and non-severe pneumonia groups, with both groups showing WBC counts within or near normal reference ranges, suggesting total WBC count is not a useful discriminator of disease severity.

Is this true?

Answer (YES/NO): YES